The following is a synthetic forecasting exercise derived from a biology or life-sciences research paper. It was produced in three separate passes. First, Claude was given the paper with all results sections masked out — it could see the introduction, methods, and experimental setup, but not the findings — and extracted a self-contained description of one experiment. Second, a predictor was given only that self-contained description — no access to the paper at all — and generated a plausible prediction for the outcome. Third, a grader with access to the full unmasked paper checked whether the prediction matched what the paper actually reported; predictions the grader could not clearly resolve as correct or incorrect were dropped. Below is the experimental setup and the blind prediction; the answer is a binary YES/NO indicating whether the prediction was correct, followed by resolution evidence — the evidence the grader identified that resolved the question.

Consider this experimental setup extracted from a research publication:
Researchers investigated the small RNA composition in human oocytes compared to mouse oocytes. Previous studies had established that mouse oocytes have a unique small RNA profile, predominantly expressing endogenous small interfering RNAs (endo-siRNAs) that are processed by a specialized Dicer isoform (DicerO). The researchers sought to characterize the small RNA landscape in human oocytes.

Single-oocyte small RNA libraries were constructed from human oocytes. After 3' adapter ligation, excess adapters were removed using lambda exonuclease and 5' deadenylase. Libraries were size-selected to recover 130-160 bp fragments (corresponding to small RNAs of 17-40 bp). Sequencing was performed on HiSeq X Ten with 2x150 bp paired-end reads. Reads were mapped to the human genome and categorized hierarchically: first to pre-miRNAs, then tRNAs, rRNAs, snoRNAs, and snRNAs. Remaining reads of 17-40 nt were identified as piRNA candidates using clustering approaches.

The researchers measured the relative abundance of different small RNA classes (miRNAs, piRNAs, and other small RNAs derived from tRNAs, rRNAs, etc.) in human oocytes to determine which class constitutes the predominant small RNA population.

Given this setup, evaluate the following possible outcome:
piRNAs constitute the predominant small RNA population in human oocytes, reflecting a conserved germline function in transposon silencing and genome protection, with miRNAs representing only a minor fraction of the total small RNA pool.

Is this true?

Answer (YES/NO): YES